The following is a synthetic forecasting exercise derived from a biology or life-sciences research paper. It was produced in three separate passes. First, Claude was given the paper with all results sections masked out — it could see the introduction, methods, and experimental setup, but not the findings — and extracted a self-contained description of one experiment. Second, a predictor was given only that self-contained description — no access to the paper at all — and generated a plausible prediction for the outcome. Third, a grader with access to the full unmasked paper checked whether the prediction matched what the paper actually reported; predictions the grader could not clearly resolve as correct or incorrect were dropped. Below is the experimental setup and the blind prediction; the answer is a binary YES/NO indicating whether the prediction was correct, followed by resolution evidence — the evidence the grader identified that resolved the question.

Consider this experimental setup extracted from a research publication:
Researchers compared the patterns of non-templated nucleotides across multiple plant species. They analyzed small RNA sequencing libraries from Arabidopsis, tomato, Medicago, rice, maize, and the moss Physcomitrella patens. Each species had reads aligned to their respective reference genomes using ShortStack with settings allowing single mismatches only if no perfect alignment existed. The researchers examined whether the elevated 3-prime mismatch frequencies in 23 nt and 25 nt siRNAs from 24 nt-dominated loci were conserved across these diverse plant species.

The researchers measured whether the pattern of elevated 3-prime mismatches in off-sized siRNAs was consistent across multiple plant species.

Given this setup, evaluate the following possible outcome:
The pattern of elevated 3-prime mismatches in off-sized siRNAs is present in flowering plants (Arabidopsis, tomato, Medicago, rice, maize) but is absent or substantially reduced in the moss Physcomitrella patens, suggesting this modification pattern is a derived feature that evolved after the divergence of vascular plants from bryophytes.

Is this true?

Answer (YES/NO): NO